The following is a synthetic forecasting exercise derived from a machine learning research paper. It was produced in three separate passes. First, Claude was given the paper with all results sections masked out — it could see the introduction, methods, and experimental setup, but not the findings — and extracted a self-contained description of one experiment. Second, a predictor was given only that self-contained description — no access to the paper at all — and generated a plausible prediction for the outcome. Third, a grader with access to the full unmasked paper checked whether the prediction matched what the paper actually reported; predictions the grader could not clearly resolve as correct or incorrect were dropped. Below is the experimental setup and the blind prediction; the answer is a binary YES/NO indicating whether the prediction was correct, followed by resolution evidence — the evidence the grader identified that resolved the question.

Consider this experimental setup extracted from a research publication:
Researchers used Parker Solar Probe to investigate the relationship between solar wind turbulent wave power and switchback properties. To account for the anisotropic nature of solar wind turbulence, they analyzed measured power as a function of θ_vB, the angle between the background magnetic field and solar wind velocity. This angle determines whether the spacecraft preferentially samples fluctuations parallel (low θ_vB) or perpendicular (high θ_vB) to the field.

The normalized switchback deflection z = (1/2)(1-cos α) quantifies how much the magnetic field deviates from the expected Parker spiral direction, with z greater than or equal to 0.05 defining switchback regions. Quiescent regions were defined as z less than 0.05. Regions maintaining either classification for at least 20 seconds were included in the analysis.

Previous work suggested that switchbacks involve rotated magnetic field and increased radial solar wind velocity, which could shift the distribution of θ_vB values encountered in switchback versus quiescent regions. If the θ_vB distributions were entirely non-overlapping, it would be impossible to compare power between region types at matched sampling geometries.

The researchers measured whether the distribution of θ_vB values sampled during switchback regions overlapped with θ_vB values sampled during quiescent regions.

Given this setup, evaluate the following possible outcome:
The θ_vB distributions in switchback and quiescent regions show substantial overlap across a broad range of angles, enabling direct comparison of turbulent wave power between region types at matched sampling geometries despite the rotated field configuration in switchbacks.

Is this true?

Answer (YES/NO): YES